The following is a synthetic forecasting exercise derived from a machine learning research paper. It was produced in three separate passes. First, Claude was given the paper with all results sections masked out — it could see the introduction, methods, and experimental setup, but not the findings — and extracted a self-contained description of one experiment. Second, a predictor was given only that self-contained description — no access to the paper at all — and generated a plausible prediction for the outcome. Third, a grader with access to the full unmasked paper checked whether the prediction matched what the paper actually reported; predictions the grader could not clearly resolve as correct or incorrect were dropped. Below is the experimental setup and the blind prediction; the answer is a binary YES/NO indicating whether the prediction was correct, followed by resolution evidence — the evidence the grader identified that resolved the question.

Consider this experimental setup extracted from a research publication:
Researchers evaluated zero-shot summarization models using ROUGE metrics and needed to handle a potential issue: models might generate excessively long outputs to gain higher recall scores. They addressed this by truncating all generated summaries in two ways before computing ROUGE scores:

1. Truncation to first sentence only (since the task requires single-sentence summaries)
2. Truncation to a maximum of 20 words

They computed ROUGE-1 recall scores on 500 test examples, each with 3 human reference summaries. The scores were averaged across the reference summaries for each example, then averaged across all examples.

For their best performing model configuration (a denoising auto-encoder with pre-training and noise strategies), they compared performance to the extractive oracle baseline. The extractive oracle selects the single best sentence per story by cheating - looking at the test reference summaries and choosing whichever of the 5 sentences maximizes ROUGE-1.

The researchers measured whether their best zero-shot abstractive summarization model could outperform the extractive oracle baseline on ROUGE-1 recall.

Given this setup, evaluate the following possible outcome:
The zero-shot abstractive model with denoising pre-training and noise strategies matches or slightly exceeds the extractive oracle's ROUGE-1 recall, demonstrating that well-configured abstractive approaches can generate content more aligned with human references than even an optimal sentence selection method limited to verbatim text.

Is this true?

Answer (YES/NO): YES